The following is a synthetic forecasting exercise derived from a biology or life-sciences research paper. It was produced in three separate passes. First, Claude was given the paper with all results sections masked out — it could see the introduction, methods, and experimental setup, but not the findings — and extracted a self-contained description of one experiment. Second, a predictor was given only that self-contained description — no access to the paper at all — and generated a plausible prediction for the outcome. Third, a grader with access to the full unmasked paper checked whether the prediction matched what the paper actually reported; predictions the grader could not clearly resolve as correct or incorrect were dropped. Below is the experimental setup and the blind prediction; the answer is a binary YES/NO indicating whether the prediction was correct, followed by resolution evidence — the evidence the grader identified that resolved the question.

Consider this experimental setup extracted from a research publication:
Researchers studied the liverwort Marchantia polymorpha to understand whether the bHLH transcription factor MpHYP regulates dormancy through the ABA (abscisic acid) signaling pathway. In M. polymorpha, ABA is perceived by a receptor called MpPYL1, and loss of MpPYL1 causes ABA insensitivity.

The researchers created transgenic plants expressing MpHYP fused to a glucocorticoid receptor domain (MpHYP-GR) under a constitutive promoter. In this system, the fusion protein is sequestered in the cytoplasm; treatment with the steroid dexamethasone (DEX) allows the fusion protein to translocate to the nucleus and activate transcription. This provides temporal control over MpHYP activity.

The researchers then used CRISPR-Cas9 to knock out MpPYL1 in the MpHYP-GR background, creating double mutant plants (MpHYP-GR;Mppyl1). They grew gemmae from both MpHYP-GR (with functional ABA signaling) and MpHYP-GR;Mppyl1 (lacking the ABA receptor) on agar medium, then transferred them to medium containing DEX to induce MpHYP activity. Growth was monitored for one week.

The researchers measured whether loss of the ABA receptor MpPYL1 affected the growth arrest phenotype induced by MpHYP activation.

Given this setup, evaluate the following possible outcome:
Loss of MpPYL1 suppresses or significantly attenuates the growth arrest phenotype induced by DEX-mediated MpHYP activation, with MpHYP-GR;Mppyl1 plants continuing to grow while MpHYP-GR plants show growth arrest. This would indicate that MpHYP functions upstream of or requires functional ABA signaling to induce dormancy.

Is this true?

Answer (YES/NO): NO